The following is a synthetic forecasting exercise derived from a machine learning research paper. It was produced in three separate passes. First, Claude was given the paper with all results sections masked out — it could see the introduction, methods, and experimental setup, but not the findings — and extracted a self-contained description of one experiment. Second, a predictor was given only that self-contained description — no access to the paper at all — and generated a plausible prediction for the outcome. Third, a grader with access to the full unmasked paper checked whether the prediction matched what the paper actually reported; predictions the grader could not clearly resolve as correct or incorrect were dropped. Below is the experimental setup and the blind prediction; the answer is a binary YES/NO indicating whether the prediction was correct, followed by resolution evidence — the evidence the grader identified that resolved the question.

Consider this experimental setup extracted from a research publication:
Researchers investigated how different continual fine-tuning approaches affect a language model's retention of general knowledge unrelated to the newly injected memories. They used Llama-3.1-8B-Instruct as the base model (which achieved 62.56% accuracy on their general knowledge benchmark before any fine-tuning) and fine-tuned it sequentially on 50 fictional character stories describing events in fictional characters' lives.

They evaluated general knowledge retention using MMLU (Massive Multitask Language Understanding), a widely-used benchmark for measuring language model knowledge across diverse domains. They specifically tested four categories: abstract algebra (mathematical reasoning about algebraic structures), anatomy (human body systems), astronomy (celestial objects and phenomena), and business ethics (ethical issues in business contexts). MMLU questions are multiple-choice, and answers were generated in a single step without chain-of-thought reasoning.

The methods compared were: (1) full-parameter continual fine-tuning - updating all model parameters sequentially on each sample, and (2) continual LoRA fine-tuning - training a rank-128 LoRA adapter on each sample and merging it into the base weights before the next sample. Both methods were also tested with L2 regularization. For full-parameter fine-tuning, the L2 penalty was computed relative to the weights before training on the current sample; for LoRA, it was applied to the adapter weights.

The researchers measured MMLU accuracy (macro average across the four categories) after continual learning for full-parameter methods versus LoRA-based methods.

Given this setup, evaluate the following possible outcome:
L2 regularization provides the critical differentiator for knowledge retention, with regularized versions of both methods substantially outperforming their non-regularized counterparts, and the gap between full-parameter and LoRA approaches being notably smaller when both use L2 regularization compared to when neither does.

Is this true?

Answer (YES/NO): NO